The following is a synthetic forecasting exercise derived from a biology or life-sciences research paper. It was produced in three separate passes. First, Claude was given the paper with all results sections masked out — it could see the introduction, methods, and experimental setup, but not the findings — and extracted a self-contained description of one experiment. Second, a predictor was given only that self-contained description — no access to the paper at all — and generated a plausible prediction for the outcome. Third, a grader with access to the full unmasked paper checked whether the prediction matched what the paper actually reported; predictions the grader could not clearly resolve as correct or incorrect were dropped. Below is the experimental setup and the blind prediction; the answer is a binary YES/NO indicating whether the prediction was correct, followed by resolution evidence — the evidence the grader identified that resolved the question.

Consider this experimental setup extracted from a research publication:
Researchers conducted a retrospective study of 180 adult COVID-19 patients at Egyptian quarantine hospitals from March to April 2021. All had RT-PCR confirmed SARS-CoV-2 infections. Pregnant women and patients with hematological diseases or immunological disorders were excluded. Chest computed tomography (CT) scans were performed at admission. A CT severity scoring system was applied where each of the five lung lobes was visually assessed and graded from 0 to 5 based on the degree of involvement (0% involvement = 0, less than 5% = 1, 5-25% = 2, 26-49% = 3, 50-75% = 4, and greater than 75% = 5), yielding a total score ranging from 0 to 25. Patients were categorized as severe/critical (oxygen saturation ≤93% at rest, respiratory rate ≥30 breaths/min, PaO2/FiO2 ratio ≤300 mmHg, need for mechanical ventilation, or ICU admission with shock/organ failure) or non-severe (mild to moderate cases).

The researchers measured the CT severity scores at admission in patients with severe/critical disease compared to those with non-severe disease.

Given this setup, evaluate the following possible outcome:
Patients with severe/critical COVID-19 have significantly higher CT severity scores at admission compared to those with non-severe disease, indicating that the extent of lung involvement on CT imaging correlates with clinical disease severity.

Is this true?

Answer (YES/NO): YES